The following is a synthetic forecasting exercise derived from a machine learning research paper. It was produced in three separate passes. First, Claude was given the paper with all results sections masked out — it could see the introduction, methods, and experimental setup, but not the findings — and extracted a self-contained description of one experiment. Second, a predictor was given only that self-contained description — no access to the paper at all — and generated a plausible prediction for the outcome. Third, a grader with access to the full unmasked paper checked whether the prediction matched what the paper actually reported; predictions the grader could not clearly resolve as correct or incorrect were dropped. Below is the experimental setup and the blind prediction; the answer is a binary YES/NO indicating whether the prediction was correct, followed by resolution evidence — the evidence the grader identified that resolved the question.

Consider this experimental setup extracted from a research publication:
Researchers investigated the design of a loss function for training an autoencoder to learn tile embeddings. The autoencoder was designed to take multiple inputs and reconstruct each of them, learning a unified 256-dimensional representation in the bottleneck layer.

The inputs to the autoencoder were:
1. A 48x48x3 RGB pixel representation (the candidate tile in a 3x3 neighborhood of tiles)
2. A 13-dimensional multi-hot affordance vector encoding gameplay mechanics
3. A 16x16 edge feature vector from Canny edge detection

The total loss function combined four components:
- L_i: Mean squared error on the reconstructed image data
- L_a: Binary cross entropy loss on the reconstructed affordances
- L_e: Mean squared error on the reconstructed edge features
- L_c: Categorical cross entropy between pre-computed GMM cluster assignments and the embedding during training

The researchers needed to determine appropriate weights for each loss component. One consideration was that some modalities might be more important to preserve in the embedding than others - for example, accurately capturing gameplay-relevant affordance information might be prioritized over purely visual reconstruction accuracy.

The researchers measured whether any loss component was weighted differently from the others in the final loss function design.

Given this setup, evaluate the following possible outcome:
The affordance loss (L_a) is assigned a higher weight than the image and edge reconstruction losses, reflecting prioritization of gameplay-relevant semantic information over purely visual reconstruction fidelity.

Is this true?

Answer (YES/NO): YES